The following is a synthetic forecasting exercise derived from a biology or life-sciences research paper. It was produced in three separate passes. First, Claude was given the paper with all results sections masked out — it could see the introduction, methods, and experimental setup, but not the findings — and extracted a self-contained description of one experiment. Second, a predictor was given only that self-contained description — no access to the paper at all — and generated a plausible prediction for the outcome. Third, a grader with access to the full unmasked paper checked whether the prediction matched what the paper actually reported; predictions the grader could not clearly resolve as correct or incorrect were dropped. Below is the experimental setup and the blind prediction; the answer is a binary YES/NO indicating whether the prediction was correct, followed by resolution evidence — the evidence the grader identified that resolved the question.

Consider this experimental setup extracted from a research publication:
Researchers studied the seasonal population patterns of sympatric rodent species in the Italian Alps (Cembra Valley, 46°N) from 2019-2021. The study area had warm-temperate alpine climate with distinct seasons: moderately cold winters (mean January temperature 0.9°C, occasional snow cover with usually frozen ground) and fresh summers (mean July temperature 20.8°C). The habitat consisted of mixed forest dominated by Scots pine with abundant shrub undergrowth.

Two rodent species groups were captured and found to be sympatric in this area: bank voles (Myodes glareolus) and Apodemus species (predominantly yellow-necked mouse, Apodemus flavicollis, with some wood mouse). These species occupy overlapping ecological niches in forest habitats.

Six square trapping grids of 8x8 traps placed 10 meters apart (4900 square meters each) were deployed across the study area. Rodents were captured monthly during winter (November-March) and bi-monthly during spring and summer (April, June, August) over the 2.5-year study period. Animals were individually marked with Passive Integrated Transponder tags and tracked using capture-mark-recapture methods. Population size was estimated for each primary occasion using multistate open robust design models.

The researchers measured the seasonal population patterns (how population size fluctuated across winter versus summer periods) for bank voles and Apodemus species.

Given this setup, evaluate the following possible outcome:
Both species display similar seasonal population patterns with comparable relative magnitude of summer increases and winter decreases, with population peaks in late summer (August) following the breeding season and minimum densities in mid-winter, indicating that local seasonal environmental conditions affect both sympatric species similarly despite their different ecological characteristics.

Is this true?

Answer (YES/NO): NO